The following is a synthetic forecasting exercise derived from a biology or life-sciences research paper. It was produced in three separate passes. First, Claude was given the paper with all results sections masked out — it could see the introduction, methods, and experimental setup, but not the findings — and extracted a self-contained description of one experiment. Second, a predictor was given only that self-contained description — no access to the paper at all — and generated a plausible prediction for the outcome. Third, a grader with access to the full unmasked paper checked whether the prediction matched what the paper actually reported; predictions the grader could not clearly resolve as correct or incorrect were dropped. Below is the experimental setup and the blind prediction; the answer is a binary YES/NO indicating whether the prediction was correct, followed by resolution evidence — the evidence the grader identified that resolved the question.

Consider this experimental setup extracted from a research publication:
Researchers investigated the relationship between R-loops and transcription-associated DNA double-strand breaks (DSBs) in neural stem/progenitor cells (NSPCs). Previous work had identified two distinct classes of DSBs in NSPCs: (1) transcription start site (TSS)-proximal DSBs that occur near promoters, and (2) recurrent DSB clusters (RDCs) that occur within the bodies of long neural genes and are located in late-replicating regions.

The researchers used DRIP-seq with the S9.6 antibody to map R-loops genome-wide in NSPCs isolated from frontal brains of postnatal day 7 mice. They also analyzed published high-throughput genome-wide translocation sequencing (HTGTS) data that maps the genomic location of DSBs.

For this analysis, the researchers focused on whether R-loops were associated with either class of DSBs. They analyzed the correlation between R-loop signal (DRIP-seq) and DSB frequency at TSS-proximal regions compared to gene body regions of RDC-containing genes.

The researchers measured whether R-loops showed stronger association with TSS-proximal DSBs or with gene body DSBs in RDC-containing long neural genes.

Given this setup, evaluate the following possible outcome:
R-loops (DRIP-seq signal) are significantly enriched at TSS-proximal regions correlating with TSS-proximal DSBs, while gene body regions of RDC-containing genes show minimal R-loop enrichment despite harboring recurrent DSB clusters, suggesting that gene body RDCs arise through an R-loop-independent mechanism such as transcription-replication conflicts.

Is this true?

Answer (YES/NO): YES